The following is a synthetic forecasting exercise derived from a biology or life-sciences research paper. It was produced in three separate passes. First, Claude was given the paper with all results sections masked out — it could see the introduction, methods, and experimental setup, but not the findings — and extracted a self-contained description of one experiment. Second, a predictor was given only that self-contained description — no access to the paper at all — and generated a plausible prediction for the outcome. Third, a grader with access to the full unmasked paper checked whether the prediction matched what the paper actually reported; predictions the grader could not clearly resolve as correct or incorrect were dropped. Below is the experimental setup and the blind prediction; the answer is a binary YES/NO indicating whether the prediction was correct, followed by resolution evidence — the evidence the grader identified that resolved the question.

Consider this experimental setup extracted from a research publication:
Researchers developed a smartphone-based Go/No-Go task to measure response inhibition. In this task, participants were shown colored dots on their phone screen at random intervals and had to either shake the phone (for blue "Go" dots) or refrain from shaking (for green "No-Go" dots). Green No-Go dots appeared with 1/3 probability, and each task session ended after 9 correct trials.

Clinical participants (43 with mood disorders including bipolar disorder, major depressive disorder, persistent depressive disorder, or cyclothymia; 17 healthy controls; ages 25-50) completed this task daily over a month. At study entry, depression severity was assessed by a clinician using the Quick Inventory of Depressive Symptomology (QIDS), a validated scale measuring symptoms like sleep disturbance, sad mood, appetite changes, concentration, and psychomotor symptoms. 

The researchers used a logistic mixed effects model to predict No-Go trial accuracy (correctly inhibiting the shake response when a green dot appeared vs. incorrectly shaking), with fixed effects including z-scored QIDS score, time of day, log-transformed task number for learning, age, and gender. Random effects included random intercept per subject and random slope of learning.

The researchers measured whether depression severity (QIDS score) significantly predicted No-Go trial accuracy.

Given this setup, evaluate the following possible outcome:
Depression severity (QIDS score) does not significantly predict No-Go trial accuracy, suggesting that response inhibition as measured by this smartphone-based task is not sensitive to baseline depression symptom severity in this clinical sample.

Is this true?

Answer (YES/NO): YES